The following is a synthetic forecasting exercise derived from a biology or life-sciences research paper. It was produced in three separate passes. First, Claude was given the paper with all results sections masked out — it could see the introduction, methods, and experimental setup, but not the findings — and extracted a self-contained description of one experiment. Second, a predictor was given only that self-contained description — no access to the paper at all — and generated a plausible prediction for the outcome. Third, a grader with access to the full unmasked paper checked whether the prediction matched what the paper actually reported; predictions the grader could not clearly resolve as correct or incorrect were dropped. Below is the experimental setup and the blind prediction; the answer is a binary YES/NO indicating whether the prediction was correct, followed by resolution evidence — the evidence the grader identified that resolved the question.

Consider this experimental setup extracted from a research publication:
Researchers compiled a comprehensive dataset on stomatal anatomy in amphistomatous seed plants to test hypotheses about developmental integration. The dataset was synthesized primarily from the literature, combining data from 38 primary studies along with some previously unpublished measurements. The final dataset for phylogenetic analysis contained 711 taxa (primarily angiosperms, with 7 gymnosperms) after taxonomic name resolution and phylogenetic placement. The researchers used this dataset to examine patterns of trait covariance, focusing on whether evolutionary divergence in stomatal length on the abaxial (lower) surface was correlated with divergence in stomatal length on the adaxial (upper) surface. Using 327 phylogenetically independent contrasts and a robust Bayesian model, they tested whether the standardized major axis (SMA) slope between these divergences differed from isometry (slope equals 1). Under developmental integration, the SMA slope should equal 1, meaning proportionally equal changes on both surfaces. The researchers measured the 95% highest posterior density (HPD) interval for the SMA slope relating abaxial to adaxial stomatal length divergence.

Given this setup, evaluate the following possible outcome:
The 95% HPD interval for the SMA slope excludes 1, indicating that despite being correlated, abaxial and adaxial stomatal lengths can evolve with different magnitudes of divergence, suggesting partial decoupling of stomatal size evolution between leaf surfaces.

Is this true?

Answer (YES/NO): NO